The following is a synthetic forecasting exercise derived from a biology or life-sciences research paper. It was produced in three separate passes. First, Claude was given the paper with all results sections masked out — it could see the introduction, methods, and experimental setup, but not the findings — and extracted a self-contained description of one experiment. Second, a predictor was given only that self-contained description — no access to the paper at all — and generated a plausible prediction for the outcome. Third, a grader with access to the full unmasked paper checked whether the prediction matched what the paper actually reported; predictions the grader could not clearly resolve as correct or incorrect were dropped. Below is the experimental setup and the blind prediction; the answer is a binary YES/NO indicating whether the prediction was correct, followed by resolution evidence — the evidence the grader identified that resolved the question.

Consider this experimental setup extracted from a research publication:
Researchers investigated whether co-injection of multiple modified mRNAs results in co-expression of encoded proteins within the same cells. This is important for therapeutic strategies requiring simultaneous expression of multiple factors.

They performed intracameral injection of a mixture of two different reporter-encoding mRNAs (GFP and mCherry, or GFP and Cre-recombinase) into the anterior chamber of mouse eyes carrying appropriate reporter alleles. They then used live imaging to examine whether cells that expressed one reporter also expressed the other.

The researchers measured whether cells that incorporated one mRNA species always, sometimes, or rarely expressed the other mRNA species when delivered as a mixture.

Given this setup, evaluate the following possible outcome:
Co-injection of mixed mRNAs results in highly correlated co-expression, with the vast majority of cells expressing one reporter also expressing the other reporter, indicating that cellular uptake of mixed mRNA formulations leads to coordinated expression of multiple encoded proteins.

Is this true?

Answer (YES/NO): YES